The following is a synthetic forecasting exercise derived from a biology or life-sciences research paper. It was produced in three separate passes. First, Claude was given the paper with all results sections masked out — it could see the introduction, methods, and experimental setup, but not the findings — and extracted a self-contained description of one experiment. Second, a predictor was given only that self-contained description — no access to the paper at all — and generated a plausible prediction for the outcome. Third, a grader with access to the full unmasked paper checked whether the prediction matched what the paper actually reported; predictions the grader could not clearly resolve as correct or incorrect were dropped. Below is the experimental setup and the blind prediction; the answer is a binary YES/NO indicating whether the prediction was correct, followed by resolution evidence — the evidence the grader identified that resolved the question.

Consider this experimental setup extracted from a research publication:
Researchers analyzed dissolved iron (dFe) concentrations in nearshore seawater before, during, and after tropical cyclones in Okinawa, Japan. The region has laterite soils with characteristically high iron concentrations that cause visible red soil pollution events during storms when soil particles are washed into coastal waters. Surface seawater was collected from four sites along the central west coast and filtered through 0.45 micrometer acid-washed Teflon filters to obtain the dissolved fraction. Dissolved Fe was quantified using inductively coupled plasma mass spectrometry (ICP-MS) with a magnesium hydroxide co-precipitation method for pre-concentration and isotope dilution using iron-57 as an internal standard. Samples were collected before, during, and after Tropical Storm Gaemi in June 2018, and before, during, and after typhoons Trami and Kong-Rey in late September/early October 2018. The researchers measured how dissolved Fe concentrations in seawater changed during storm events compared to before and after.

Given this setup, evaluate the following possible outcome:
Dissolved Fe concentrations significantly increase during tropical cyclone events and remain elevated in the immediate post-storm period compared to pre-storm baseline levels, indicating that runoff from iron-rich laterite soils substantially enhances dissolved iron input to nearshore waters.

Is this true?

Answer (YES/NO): NO